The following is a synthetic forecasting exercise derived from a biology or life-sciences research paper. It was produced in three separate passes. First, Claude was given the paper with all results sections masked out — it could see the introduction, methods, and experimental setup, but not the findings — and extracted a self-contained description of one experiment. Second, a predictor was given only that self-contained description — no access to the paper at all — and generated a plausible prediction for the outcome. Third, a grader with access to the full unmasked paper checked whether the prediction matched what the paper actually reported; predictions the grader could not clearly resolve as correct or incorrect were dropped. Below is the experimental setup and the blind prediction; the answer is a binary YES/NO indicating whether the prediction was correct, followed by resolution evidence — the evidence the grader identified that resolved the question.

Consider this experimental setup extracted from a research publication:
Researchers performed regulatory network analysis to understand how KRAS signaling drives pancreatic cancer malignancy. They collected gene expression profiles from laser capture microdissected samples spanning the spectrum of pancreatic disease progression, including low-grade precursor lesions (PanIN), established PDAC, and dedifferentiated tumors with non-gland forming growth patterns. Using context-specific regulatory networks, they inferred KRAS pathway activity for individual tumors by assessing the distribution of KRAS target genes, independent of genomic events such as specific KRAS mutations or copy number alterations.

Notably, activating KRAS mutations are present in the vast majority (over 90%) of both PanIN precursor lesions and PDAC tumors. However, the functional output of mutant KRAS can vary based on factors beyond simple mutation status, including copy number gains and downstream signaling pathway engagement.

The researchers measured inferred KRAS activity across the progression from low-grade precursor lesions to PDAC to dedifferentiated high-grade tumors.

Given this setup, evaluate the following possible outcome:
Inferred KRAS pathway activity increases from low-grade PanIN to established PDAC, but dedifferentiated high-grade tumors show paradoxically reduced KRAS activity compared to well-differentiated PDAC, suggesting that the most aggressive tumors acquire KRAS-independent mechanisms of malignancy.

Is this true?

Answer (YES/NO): NO